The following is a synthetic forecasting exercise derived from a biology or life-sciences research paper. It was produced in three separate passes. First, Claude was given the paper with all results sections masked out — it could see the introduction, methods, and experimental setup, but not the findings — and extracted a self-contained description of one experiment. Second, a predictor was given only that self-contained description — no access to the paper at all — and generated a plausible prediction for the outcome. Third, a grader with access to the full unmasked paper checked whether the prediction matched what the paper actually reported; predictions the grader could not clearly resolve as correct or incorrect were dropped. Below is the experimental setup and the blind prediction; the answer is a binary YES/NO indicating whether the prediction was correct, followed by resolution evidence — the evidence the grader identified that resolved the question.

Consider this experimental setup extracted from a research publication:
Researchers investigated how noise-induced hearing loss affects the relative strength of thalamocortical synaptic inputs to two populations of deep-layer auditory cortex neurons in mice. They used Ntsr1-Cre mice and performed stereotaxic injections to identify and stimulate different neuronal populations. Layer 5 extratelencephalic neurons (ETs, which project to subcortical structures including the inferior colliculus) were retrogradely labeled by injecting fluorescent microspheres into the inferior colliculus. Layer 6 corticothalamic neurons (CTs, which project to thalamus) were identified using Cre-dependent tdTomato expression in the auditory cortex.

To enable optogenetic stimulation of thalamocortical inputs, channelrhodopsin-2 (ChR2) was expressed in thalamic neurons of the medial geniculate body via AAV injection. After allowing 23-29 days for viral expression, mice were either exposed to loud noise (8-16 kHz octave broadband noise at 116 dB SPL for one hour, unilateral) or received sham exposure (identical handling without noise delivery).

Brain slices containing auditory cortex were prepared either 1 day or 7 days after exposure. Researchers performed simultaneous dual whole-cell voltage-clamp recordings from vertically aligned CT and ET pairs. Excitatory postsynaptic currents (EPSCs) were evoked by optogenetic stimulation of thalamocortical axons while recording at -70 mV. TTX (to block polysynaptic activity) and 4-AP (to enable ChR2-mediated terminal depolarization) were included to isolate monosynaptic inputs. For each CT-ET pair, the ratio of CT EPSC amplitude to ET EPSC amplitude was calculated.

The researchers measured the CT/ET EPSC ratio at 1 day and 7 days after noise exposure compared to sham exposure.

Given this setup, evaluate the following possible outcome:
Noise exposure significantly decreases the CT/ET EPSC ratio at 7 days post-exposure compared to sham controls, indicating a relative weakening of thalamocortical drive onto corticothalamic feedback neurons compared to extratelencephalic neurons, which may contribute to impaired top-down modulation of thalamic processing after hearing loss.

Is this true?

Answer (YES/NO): NO